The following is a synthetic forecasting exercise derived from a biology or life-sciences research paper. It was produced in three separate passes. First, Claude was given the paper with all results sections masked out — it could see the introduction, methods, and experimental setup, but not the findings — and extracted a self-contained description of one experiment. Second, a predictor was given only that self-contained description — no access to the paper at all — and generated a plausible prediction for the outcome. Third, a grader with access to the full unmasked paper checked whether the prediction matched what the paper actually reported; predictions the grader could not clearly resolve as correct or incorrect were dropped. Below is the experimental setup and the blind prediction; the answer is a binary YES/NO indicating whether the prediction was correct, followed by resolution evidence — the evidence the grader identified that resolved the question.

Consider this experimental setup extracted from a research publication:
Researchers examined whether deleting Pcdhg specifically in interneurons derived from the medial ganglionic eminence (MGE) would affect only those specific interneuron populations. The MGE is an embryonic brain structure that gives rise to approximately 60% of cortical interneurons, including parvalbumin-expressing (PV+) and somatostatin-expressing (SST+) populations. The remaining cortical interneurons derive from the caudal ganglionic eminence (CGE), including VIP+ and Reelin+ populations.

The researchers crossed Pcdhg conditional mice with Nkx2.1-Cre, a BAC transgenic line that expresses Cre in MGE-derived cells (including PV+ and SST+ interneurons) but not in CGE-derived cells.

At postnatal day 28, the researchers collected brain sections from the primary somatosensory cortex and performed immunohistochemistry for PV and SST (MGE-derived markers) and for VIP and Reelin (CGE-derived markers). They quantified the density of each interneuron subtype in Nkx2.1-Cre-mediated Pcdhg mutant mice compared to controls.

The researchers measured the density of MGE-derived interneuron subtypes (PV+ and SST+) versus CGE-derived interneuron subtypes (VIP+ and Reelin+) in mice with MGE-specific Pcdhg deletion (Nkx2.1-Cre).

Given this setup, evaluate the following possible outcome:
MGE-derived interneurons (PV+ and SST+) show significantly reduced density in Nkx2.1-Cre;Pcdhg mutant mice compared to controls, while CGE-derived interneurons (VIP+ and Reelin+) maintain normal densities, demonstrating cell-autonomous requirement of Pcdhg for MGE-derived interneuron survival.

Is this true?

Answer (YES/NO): NO